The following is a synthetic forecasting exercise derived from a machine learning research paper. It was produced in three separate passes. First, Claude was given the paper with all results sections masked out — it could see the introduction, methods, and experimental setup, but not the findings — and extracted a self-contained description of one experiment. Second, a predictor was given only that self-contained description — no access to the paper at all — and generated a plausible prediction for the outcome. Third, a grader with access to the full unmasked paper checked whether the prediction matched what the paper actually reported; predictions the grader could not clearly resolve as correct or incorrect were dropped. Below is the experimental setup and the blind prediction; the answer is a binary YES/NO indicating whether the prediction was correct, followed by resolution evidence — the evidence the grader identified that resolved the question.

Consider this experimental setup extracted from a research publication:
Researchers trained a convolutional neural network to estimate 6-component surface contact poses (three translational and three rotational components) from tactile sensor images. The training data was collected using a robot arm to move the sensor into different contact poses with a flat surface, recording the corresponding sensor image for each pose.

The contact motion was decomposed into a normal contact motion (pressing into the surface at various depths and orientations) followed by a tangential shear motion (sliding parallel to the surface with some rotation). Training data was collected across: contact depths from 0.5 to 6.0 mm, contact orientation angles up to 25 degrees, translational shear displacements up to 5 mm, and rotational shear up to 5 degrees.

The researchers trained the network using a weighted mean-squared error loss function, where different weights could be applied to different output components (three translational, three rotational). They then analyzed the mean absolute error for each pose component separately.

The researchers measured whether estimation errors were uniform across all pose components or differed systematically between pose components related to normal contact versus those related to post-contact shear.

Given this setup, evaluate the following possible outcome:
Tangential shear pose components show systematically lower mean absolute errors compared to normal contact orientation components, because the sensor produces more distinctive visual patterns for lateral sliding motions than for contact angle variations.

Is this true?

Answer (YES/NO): NO